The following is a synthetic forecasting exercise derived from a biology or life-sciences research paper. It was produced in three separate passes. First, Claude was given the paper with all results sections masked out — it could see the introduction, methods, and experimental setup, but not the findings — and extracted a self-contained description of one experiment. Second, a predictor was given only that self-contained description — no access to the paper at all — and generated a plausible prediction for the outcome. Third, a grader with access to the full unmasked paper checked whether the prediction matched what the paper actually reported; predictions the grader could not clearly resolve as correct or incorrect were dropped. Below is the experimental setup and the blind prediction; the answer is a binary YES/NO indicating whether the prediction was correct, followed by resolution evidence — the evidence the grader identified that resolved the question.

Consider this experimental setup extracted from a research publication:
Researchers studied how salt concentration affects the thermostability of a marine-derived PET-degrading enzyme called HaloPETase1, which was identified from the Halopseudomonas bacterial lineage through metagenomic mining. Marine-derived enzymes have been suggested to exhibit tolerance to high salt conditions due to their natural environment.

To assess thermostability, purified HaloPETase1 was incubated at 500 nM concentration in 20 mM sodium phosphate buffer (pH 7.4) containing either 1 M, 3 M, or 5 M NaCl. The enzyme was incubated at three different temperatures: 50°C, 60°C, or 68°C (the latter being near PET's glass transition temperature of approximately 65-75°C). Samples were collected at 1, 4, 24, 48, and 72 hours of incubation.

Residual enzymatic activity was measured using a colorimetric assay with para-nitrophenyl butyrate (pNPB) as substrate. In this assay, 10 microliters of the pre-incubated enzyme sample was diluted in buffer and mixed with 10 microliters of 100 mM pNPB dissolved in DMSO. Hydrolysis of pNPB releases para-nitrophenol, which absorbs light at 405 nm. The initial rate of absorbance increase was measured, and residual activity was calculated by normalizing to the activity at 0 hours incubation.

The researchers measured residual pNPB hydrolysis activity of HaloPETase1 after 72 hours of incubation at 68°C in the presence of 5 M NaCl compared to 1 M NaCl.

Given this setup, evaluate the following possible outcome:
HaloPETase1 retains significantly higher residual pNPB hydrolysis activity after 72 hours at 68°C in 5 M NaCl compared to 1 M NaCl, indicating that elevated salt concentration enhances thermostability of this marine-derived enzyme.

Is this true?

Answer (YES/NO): NO